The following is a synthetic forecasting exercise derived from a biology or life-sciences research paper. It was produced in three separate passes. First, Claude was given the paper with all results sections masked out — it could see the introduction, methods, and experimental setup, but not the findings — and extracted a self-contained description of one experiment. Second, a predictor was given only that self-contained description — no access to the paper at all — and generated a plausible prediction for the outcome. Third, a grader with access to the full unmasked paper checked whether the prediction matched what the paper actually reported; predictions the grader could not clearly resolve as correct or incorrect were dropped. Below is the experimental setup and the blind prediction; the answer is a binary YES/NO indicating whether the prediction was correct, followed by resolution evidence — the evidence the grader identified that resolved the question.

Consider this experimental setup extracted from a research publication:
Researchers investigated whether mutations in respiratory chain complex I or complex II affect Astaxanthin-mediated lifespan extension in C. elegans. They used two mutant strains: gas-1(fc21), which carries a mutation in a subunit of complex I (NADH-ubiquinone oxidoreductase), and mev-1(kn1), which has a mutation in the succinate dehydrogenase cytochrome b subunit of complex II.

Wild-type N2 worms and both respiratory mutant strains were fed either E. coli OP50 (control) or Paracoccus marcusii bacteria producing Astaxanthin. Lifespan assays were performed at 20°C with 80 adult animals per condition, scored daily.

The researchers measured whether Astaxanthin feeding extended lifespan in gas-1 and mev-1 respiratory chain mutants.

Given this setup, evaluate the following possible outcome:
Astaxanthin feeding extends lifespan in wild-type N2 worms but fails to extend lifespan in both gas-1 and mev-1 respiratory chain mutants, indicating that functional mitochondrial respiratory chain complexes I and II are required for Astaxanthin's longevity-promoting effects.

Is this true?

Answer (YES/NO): NO